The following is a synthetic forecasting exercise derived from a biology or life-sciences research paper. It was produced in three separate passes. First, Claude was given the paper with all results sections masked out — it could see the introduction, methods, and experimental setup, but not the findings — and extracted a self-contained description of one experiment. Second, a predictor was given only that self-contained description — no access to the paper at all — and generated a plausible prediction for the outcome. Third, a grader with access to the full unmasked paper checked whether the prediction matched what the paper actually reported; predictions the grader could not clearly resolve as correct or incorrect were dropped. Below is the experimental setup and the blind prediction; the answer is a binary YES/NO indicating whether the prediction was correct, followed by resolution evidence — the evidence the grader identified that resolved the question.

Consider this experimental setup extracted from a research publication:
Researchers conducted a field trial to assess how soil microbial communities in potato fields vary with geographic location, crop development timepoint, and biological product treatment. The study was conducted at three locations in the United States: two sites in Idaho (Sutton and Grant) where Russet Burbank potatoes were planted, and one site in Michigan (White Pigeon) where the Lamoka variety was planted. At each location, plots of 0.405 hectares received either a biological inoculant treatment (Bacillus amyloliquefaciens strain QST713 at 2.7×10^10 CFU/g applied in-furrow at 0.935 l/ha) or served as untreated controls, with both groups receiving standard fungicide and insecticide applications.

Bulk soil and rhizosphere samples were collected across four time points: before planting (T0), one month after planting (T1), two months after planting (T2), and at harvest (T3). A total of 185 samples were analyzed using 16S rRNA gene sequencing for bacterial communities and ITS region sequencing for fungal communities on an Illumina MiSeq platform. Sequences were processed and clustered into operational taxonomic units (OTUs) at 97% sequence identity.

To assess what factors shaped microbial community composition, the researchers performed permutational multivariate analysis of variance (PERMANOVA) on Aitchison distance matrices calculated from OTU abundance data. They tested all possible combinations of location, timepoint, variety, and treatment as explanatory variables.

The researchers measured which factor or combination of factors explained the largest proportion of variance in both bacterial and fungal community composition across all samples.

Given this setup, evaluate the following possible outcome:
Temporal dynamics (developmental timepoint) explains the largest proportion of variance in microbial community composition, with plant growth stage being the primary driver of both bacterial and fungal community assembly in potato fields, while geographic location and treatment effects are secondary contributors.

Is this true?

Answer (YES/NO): NO